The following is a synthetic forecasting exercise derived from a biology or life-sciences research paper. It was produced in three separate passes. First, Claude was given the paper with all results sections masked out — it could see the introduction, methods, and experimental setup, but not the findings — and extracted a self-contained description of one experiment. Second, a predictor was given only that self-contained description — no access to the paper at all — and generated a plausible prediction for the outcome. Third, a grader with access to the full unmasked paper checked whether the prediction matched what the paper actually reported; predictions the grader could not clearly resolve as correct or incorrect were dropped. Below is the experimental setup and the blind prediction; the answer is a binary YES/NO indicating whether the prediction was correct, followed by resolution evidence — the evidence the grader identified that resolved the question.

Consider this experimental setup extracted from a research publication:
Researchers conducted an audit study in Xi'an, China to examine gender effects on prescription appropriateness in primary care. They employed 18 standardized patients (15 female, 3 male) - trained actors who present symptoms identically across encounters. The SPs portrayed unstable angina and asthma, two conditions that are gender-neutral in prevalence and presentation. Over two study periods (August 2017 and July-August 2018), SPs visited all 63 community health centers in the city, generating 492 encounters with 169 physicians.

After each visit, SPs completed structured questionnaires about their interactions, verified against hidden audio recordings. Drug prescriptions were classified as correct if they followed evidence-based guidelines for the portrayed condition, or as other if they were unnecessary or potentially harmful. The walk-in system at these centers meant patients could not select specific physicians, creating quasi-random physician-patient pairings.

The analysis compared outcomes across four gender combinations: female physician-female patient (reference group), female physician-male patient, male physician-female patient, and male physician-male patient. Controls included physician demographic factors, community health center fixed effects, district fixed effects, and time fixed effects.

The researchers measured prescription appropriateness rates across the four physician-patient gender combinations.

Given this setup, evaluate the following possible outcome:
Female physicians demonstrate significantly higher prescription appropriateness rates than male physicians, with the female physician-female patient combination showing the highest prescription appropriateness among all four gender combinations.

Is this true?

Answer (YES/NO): NO